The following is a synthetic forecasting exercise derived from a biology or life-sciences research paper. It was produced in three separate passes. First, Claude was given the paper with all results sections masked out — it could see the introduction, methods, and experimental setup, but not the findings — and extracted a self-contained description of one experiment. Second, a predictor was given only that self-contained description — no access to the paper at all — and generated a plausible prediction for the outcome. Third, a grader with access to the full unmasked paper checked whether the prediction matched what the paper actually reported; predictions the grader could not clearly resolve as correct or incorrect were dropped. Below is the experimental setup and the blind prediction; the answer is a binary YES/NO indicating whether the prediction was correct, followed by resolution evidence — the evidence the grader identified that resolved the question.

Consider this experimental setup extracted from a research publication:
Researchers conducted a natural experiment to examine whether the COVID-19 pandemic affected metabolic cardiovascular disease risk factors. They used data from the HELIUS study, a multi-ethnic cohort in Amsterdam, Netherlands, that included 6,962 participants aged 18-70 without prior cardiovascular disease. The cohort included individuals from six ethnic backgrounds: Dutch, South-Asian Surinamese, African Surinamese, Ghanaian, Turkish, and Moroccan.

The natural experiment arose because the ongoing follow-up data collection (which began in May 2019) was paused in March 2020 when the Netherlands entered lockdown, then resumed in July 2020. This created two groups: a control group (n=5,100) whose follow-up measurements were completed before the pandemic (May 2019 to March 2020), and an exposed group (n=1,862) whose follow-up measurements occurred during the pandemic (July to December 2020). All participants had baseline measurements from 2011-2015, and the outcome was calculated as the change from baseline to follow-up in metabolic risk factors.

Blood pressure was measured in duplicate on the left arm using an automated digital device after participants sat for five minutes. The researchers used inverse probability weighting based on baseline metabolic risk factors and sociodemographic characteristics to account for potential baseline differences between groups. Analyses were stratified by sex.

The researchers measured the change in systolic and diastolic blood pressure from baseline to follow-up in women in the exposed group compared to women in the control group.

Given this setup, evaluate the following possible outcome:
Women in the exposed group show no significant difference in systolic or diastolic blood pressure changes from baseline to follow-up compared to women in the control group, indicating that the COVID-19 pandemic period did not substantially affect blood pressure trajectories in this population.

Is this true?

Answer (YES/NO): NO